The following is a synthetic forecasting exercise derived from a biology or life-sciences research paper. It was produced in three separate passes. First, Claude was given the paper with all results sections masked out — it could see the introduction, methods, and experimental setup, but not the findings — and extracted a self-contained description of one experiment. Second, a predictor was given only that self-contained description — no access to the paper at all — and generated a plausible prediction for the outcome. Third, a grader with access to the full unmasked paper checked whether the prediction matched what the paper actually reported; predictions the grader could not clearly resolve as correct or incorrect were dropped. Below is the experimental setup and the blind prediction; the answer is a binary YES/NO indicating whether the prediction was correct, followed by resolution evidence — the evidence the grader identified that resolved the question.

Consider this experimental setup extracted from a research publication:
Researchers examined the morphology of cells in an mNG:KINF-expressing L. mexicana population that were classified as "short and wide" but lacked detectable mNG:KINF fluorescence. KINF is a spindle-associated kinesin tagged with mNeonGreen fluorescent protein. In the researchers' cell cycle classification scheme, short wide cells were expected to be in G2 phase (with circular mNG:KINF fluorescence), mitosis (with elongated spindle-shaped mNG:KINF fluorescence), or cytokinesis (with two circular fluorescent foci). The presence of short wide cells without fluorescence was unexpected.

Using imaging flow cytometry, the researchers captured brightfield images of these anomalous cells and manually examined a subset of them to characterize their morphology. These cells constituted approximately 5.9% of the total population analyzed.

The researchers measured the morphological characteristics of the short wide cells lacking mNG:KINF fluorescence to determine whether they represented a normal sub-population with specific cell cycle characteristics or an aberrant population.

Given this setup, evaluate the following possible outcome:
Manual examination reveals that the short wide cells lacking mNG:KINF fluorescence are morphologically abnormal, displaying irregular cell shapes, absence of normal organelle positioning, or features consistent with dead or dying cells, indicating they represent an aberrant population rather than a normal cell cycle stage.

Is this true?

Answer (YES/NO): NO